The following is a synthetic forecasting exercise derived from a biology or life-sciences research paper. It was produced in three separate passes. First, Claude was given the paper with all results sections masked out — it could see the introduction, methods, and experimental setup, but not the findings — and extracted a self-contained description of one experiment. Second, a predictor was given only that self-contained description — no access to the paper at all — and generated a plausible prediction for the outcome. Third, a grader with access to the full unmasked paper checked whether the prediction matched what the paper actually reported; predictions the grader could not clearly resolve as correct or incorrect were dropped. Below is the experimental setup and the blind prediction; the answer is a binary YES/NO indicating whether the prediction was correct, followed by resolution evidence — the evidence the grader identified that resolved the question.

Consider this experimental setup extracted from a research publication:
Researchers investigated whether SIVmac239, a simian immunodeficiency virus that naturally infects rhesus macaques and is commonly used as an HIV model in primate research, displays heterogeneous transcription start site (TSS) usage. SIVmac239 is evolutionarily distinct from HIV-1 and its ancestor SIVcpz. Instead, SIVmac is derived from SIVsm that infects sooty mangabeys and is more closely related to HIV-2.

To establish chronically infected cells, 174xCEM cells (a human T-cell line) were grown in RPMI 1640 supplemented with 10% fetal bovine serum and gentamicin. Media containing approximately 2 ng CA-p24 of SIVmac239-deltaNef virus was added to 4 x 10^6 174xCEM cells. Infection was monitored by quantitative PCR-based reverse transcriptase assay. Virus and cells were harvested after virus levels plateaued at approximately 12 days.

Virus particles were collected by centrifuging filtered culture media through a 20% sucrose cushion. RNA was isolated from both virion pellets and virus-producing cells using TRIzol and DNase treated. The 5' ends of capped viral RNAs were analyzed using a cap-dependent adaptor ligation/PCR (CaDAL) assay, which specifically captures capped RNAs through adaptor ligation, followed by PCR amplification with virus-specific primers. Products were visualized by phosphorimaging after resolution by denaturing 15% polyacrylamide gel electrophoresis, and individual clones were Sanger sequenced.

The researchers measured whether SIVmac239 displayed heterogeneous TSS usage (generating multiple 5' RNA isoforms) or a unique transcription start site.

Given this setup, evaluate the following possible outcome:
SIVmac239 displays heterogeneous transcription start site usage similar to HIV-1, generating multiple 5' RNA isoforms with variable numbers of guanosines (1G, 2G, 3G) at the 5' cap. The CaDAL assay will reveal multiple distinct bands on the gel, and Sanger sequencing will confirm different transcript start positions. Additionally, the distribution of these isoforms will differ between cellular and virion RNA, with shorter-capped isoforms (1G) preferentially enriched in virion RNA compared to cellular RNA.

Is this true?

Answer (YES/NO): NO